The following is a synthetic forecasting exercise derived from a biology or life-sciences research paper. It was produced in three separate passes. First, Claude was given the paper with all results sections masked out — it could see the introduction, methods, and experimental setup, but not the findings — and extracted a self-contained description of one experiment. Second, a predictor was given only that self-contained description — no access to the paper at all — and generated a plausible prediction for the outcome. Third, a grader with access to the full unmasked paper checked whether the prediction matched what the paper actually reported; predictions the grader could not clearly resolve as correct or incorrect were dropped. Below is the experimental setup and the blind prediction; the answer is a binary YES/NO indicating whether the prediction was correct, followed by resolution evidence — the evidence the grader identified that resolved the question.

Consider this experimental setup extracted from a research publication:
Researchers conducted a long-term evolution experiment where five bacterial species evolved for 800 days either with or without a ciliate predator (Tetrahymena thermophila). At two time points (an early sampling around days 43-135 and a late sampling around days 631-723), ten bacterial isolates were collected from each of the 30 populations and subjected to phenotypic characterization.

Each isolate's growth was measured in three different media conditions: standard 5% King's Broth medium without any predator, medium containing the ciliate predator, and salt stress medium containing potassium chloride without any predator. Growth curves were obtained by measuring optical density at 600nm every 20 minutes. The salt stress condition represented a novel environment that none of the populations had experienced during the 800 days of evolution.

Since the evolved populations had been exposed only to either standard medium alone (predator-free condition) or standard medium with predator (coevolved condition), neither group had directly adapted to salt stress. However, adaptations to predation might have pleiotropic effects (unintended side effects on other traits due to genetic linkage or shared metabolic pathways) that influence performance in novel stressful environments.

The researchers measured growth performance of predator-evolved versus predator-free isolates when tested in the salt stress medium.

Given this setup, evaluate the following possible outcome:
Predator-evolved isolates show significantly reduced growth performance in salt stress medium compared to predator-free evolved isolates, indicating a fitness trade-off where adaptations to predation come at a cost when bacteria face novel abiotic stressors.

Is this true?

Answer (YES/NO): NO